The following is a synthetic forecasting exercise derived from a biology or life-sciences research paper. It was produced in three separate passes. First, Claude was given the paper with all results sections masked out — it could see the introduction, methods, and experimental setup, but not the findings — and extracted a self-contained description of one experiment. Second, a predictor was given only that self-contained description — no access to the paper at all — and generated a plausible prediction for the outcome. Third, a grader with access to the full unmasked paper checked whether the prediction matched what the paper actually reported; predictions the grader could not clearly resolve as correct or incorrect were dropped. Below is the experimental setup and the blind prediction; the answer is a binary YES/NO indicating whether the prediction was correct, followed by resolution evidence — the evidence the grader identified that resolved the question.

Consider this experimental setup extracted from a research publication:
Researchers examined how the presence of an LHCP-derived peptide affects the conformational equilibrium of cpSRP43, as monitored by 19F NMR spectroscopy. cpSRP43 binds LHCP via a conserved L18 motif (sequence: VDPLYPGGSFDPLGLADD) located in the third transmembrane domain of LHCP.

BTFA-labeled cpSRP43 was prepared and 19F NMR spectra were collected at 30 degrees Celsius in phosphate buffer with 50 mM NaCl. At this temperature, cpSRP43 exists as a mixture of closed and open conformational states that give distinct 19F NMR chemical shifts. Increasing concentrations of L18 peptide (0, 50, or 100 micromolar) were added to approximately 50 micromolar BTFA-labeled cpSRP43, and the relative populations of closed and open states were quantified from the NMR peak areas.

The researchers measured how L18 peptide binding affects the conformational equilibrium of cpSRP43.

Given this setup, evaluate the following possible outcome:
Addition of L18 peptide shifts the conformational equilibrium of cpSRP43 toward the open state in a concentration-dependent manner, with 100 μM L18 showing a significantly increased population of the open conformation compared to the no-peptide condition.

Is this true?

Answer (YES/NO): NO